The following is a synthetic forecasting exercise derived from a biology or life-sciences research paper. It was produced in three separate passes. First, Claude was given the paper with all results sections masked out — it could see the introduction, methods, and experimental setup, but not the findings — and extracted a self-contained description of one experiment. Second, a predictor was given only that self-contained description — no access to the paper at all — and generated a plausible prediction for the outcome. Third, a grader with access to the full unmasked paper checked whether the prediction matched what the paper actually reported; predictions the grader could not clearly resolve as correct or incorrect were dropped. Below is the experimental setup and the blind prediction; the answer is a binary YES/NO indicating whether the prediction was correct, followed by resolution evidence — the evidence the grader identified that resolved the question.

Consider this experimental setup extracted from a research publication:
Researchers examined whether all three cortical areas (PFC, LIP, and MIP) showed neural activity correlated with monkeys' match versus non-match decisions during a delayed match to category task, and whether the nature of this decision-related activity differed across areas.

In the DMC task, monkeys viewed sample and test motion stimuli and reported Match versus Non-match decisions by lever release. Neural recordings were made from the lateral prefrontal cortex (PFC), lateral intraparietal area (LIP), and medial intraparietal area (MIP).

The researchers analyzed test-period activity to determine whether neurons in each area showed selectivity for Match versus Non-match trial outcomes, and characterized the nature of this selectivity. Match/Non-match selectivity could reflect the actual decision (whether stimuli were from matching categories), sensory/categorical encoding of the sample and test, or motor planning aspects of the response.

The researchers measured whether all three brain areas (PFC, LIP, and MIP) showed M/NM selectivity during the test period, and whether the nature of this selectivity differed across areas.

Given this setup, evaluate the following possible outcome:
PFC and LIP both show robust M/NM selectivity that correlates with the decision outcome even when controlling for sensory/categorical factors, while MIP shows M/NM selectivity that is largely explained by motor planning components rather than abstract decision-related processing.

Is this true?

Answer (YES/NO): NO